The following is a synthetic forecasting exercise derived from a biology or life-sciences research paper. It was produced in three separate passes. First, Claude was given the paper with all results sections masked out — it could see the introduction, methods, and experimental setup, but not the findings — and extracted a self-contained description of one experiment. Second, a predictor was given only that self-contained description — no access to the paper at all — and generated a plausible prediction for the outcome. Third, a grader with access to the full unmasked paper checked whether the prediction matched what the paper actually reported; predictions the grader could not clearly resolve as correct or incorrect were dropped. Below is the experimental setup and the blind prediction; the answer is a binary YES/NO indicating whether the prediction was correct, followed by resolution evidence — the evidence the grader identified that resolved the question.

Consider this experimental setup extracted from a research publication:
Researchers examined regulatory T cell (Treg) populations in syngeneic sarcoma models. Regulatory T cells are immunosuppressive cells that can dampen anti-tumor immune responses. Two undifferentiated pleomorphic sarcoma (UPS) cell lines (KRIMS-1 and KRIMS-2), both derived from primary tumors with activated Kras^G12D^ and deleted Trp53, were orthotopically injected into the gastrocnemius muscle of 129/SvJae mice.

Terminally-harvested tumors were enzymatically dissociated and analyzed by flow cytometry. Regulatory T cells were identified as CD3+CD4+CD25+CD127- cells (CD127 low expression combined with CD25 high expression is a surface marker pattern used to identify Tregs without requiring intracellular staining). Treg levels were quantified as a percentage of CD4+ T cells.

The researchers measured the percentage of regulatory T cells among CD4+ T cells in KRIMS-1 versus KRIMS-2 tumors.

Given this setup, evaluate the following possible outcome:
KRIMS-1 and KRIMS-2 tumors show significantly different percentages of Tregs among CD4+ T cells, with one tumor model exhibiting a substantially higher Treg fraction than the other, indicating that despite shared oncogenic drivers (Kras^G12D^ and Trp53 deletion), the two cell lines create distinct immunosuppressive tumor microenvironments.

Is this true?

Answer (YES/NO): YES